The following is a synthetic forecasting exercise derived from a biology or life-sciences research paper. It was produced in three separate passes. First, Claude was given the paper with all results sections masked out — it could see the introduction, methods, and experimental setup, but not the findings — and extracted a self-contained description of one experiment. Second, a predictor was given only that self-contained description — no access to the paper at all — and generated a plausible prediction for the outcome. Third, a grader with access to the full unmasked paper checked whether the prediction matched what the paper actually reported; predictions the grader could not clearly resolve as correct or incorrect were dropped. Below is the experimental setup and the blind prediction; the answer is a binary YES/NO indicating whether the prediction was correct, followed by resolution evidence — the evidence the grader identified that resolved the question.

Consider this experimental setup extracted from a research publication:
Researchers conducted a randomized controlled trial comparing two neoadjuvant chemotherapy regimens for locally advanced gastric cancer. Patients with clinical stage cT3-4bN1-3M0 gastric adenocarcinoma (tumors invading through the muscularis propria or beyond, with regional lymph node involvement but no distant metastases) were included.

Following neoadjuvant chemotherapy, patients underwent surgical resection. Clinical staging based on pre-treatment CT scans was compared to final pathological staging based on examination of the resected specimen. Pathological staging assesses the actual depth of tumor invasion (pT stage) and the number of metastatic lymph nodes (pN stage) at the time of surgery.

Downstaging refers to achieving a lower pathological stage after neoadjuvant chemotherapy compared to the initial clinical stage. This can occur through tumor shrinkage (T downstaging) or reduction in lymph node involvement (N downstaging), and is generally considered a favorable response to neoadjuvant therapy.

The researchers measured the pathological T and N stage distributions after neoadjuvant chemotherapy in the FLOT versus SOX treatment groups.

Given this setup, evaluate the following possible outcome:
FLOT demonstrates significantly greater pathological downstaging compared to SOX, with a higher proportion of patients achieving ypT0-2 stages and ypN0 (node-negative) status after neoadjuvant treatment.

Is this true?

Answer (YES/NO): NO